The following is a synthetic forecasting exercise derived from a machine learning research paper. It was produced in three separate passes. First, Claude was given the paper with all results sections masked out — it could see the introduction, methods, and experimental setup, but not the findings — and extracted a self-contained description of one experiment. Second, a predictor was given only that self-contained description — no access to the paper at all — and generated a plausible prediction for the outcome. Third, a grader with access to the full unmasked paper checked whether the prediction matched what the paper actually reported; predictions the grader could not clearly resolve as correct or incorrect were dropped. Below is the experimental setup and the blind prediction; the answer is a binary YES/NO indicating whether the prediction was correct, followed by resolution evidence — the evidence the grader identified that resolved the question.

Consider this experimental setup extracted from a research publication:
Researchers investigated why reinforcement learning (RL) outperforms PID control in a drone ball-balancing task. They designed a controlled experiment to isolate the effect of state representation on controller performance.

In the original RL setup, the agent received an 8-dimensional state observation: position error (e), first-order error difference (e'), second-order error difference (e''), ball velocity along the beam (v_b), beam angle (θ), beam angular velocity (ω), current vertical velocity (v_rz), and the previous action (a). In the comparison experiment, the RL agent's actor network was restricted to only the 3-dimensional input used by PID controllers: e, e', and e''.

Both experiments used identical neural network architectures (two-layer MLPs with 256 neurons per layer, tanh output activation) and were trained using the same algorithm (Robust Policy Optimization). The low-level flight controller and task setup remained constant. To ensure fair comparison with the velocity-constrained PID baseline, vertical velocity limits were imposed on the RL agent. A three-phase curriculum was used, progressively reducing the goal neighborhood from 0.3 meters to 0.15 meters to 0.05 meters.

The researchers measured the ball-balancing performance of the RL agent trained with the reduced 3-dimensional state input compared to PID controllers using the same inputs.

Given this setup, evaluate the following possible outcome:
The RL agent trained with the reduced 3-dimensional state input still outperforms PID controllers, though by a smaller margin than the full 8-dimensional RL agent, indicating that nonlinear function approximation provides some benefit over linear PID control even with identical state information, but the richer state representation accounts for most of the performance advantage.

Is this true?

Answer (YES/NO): NO